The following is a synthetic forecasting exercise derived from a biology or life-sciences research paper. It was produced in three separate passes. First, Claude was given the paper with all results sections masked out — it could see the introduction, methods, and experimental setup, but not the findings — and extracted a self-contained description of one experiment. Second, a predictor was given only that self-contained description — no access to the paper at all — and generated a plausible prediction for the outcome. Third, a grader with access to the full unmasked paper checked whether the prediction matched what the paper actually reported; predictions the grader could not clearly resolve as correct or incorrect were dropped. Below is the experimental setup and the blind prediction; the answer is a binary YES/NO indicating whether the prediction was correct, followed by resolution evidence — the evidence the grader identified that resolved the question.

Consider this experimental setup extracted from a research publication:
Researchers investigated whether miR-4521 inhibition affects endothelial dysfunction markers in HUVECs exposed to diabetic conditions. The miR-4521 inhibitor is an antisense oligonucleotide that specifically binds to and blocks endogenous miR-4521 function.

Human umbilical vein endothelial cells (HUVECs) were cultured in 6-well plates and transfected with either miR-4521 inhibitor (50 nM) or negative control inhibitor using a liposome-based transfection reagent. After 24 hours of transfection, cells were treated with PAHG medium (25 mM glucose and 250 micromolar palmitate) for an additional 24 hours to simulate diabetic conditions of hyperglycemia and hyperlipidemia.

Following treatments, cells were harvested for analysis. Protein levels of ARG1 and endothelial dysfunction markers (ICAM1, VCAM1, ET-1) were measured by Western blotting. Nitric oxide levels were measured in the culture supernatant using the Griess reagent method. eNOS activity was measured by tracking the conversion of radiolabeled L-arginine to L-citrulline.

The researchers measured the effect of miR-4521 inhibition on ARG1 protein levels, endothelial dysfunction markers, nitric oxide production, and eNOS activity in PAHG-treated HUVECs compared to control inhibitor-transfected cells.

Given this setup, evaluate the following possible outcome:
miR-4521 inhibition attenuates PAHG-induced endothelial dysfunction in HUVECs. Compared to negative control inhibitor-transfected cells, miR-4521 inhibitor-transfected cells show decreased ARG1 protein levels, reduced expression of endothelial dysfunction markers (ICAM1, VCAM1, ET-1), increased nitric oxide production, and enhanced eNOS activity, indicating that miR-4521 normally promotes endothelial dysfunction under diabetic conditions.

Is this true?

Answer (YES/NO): NO